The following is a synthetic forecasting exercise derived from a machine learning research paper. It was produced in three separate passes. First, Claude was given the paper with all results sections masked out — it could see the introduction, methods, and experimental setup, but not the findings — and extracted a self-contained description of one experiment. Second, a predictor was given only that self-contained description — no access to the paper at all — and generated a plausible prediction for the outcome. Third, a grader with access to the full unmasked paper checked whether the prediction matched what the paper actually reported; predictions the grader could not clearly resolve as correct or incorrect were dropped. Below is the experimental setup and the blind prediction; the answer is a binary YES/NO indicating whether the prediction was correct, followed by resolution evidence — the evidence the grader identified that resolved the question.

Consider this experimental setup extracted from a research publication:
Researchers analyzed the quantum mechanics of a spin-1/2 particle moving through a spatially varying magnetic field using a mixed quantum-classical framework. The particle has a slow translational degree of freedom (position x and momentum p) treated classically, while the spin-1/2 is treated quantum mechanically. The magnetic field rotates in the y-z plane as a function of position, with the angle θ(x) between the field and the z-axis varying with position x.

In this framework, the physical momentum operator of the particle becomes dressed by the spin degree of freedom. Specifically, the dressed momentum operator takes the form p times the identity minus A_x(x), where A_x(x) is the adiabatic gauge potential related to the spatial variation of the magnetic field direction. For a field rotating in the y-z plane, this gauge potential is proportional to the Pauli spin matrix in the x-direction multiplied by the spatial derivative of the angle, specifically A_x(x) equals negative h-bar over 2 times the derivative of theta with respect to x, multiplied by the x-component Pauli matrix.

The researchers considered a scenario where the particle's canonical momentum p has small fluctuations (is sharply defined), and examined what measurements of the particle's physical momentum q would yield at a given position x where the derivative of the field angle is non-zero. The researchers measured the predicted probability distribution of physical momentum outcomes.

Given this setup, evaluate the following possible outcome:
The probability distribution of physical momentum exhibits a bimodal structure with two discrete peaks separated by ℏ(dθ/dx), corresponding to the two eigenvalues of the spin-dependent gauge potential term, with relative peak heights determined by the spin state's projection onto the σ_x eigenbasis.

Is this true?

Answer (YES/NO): YES